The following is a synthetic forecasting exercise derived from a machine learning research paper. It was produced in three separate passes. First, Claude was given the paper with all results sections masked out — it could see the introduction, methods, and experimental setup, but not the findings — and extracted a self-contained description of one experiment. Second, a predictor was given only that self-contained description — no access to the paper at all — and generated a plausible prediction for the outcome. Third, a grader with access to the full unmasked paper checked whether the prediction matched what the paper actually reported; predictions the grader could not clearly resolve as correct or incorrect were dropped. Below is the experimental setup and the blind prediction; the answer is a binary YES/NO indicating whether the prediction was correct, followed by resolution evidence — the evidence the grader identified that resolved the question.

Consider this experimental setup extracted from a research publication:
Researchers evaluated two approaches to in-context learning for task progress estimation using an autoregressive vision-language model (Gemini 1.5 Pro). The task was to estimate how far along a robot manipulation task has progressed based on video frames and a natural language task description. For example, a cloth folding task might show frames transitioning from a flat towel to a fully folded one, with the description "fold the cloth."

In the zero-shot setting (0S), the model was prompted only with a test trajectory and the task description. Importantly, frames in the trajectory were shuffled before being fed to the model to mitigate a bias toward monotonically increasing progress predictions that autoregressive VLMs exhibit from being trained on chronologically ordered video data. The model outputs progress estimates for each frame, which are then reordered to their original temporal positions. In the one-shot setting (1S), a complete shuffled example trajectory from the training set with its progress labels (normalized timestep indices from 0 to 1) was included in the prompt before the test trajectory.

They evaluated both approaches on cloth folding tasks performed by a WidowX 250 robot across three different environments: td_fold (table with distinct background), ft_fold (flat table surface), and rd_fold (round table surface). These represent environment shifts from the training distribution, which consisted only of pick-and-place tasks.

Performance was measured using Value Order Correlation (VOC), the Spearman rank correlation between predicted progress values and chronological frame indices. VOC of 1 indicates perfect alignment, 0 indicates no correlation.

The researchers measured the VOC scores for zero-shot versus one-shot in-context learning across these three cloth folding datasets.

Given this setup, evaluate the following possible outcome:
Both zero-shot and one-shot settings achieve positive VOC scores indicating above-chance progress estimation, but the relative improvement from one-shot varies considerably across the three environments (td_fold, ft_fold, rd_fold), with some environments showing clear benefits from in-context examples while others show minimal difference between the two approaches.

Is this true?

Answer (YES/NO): YES